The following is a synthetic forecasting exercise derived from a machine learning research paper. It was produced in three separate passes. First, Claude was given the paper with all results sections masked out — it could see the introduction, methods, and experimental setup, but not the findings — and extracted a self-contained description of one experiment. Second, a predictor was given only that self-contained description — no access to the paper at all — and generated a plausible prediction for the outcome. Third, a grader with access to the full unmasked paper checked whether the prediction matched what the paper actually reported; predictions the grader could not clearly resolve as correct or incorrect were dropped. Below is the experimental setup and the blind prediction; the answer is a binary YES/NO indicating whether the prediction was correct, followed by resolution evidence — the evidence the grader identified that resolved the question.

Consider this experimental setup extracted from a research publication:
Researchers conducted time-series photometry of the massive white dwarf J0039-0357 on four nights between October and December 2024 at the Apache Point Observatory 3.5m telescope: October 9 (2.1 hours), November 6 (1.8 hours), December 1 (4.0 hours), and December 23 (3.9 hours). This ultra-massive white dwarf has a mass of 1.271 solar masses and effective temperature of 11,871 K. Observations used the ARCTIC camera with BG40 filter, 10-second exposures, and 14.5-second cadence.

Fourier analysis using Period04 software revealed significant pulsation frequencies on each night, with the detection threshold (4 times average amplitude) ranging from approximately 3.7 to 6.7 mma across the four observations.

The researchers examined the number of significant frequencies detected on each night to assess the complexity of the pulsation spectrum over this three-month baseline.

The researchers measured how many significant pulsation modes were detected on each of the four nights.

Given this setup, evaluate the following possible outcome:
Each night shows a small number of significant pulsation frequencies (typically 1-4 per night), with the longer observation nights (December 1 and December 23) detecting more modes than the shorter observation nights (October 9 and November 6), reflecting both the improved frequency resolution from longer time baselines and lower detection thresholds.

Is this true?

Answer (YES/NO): NO